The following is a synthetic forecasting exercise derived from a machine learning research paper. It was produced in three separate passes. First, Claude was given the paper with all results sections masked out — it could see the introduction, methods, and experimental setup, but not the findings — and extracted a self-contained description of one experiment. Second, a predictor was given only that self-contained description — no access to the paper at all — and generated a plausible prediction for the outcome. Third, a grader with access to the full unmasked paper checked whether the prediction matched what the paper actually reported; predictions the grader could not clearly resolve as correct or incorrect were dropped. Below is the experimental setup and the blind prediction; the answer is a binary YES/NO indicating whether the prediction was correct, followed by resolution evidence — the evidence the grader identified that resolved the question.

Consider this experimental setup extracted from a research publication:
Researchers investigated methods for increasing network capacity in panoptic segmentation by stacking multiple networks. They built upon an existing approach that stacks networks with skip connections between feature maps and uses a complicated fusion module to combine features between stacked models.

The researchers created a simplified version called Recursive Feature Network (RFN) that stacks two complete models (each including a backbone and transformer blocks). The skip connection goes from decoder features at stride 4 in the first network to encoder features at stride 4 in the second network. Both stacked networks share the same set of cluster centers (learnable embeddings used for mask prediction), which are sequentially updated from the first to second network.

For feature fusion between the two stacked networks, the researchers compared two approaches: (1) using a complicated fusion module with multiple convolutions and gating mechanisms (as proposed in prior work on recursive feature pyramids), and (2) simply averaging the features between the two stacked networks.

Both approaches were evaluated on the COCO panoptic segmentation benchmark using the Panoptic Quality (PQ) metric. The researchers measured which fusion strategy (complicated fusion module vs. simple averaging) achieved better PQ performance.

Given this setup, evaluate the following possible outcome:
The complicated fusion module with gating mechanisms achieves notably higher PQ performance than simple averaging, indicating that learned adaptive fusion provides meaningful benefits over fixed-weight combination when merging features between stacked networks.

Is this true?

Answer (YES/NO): NO